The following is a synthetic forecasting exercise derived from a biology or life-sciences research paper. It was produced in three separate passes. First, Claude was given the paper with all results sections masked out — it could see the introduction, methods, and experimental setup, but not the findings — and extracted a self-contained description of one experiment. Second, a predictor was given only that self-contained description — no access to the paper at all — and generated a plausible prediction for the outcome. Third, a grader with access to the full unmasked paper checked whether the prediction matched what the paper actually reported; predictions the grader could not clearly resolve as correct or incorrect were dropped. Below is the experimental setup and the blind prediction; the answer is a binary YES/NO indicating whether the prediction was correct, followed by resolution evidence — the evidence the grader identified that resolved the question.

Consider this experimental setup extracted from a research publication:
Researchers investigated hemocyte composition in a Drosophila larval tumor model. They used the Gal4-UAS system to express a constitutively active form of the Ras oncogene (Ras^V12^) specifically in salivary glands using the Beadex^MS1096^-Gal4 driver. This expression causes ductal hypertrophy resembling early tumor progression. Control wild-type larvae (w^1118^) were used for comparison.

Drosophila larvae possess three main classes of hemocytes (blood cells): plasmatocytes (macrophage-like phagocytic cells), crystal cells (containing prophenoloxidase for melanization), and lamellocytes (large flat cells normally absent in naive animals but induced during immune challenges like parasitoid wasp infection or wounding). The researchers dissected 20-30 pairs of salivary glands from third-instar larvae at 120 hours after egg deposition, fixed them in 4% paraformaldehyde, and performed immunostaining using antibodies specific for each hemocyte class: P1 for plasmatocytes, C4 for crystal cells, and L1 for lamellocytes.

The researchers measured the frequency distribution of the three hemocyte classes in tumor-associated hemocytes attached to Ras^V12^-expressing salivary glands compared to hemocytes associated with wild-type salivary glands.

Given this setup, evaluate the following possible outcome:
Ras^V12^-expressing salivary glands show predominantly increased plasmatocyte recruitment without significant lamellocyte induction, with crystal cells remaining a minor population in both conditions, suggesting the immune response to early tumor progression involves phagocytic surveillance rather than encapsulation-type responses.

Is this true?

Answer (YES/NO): YES